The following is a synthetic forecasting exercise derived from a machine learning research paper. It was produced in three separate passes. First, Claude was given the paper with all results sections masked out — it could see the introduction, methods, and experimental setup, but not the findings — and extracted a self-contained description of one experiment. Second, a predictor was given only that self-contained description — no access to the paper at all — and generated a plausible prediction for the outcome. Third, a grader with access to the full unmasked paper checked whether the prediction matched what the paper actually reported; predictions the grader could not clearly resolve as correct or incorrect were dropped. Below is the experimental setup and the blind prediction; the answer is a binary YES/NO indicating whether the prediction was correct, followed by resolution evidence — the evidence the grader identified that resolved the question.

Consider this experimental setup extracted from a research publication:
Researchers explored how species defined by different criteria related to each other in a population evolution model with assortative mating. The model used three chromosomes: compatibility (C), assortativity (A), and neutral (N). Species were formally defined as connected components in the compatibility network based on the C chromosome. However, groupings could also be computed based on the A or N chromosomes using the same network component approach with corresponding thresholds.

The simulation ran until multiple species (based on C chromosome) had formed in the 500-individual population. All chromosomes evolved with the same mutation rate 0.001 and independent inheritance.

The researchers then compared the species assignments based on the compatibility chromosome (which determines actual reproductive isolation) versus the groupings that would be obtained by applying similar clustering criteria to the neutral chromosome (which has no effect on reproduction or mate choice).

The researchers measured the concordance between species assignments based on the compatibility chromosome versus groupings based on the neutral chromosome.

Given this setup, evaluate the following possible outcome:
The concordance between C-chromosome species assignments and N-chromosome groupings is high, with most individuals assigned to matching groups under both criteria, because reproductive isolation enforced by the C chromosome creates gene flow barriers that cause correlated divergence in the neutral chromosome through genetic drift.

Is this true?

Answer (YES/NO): YES